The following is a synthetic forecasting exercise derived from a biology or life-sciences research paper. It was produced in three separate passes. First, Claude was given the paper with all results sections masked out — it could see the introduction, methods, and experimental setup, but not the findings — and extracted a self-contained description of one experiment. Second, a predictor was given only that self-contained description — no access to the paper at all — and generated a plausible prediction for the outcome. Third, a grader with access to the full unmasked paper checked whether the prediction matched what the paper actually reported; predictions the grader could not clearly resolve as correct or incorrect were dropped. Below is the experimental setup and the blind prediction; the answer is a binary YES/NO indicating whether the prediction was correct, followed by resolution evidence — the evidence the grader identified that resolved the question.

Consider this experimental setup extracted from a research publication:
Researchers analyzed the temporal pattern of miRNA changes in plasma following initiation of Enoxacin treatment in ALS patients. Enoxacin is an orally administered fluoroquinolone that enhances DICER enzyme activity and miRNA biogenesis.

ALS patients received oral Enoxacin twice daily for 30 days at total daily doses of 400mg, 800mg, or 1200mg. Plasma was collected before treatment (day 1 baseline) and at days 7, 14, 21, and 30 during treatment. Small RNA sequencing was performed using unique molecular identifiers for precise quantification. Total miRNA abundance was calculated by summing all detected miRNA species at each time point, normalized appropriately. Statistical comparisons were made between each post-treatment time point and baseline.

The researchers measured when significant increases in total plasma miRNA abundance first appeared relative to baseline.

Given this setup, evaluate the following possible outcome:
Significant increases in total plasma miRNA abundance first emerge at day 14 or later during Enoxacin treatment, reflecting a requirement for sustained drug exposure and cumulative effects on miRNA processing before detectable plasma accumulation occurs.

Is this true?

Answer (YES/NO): YES